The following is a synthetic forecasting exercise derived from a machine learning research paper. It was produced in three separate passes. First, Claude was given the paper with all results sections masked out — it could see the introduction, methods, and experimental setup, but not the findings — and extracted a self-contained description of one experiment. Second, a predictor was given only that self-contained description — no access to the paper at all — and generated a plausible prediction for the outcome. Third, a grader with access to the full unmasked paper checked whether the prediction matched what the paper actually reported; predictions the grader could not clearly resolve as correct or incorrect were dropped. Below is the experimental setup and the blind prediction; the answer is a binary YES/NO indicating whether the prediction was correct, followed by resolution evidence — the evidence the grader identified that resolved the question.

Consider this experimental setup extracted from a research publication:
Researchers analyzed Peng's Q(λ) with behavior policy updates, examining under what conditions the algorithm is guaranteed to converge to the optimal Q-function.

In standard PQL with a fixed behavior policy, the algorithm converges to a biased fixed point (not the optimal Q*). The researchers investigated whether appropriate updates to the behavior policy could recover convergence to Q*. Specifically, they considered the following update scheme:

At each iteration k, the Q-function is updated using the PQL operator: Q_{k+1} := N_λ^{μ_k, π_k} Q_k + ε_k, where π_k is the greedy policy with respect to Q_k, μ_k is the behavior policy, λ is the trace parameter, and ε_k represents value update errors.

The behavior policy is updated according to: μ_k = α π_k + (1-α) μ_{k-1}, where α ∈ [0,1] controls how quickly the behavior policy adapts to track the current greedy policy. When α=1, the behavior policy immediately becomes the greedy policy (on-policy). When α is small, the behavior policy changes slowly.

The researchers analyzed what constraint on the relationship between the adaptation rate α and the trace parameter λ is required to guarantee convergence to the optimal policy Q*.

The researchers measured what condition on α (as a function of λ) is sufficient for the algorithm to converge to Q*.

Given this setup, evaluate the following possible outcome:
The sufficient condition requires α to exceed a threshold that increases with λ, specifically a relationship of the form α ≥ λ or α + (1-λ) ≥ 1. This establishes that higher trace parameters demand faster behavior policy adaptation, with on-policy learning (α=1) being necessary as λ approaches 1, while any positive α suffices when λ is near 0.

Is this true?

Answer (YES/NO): NO